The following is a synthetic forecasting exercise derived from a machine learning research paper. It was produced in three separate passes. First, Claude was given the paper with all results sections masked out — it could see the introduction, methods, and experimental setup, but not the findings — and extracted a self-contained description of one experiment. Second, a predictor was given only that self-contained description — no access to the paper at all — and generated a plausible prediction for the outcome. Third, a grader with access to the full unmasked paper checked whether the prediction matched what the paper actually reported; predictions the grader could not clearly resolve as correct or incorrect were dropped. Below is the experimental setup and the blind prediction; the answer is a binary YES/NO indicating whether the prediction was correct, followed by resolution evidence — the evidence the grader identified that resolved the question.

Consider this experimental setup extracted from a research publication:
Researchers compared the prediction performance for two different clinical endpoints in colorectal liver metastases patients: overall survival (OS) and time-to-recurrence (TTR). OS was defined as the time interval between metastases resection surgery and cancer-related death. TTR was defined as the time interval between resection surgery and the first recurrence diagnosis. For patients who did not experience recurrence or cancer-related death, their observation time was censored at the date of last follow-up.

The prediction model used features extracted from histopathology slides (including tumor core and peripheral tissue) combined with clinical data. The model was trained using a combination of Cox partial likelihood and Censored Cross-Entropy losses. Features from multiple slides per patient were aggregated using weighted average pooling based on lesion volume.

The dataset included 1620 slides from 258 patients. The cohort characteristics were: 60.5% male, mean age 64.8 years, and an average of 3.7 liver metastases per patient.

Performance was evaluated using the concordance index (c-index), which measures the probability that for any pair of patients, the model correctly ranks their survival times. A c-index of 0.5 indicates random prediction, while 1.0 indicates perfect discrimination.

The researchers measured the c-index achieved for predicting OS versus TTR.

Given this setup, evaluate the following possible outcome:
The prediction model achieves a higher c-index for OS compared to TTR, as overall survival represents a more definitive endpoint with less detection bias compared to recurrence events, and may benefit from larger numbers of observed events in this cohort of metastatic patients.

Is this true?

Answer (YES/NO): YES